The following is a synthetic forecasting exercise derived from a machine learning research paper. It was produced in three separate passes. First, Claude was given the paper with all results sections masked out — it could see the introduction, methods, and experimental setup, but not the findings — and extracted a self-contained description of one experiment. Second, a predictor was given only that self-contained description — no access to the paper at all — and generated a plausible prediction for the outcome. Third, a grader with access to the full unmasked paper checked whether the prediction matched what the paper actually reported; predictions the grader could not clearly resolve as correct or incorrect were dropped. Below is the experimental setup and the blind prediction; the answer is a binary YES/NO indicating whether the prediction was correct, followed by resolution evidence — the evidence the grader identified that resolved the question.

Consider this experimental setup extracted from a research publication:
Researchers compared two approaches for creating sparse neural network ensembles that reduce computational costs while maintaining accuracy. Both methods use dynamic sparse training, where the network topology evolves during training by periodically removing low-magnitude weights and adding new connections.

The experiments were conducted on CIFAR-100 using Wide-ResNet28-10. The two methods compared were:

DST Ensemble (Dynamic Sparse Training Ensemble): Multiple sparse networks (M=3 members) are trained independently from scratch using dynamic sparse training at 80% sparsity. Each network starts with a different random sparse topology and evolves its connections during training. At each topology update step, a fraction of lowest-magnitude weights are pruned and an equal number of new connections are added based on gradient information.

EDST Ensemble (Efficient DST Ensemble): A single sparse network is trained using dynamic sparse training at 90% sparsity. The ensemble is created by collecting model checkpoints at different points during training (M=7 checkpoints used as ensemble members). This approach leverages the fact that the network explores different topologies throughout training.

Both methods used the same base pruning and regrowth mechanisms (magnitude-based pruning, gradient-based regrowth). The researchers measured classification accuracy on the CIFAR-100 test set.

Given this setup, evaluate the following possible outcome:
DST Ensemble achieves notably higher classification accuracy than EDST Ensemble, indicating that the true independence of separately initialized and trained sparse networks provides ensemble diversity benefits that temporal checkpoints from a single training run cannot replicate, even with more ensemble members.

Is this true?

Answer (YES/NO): YES